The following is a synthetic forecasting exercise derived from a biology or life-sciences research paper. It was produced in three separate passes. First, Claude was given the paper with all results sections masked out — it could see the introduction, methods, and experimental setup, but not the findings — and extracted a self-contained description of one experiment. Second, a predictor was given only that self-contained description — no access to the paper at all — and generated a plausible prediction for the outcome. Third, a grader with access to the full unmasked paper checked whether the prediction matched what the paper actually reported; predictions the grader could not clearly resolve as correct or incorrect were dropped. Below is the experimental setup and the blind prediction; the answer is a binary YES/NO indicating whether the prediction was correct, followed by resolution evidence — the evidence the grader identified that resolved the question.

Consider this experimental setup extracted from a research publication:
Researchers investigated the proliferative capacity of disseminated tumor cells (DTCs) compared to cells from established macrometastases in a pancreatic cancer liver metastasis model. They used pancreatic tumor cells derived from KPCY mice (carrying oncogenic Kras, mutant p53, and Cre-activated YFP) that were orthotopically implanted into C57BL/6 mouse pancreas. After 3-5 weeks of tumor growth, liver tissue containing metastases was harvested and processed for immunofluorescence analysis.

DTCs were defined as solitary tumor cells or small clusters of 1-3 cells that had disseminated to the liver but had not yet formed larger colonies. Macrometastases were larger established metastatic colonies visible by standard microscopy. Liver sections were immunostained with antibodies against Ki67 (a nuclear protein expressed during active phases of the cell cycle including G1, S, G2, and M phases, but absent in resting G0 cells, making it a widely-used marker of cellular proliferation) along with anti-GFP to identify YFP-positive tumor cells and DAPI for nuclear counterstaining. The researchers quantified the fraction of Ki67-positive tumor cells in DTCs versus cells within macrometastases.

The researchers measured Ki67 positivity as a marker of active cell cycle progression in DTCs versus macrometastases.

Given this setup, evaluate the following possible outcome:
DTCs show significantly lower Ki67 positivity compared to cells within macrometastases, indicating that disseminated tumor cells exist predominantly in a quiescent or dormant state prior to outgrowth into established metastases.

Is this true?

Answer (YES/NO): NO